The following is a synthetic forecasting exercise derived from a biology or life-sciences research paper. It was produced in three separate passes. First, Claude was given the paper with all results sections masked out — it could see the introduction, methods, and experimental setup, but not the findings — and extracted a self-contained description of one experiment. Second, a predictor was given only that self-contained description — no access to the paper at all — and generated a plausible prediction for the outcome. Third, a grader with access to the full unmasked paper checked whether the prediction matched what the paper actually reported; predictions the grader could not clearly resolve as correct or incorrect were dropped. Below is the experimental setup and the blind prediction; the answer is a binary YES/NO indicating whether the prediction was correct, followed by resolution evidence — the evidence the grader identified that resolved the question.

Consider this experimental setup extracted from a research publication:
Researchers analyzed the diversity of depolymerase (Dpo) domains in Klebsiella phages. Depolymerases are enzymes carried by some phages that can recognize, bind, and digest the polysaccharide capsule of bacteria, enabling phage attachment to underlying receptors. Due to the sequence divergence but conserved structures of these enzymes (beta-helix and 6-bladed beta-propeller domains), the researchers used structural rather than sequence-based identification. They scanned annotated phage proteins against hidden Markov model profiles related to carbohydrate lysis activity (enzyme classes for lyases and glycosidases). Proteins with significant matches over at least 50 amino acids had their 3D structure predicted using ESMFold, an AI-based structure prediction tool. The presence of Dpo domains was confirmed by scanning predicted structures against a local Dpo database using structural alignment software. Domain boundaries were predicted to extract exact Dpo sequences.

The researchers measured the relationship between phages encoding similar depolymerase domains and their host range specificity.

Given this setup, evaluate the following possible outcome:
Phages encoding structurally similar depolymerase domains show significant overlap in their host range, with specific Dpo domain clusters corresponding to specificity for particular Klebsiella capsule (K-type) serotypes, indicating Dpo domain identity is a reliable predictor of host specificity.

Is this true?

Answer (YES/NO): NO